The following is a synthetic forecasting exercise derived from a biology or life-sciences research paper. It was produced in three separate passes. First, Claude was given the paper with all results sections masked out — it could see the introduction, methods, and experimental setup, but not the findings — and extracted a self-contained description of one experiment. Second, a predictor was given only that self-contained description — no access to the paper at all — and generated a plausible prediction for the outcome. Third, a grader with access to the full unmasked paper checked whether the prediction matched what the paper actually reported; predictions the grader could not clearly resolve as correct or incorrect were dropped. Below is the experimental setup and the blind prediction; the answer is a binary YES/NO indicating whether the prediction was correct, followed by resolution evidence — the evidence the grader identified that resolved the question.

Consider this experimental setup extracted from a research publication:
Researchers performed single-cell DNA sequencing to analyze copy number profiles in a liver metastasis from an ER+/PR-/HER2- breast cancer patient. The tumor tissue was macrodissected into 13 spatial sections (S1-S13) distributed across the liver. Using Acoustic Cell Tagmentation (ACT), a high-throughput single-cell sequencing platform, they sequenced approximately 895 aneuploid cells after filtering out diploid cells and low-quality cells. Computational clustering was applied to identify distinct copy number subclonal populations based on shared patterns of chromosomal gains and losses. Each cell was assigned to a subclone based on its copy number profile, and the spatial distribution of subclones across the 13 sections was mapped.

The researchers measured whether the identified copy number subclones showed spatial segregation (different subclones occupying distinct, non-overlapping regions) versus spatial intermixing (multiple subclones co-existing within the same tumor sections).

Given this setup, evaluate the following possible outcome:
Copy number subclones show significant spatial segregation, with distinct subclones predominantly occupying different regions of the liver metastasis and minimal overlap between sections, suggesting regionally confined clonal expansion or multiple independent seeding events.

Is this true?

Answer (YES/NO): NO